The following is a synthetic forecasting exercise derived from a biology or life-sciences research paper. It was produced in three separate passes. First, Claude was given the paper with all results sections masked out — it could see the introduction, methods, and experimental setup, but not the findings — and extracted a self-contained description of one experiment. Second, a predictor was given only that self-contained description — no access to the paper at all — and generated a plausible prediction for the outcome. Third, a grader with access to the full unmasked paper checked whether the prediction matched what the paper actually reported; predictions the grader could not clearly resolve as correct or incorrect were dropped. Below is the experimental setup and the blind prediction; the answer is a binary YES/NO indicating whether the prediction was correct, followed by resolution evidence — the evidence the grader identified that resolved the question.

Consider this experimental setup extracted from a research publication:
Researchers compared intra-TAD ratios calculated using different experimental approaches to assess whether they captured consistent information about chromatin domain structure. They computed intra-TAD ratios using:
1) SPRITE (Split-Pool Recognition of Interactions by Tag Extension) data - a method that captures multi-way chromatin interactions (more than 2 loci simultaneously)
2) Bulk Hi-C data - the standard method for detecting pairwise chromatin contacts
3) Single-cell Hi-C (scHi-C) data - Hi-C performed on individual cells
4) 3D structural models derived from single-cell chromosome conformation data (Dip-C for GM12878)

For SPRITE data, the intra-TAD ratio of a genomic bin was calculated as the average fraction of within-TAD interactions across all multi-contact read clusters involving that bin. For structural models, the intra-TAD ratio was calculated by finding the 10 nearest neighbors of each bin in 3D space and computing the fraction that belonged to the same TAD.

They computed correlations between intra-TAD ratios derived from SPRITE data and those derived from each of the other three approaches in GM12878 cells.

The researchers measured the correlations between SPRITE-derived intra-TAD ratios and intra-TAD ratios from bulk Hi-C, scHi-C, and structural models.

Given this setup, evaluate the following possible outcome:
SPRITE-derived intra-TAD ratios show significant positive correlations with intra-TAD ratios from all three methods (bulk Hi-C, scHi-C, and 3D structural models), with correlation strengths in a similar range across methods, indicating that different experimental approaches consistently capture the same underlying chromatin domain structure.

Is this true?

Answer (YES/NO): NO